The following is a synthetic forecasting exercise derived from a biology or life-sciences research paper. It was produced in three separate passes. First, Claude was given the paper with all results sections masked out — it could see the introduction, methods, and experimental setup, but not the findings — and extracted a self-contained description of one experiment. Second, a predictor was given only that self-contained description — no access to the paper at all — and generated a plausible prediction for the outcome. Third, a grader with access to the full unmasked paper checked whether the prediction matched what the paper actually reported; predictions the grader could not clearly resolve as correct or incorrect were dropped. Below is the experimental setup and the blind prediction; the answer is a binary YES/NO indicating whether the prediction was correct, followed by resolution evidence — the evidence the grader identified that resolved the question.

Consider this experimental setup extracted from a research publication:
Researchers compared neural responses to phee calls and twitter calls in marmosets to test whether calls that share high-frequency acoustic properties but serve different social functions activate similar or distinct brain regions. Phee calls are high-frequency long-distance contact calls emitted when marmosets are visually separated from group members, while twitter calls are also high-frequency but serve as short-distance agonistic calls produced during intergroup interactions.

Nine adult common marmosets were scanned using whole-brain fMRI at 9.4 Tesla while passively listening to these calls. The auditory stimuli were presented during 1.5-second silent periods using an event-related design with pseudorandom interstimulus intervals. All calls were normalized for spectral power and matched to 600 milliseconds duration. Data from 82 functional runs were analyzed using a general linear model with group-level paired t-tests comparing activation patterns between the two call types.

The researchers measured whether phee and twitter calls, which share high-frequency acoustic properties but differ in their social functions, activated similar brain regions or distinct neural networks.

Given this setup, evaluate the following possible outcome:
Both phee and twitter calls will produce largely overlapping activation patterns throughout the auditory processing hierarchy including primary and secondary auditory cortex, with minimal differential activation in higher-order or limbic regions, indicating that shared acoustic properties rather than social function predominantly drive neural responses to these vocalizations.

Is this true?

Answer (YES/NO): NO